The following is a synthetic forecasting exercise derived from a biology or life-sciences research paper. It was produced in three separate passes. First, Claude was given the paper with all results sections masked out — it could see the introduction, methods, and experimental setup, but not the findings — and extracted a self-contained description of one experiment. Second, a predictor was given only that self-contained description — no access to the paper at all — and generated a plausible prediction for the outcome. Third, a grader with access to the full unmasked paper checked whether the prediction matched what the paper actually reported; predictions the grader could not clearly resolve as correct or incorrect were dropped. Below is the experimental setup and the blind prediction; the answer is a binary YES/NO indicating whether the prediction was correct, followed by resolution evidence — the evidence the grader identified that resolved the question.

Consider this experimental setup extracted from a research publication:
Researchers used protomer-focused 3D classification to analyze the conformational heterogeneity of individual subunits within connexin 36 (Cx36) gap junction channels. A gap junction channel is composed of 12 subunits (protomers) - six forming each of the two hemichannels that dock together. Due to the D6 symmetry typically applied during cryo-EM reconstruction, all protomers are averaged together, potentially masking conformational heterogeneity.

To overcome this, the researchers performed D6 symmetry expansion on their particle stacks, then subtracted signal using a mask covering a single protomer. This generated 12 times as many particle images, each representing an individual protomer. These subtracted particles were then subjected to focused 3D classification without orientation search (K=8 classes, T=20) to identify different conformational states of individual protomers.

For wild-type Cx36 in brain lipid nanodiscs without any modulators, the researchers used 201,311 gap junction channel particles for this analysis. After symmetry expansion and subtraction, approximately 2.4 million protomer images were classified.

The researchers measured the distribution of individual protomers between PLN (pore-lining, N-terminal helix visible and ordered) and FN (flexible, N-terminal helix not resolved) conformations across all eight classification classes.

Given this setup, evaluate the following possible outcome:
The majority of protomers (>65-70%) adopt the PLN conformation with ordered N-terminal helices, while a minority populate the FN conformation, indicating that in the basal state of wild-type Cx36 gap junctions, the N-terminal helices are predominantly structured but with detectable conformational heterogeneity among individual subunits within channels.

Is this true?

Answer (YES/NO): NO